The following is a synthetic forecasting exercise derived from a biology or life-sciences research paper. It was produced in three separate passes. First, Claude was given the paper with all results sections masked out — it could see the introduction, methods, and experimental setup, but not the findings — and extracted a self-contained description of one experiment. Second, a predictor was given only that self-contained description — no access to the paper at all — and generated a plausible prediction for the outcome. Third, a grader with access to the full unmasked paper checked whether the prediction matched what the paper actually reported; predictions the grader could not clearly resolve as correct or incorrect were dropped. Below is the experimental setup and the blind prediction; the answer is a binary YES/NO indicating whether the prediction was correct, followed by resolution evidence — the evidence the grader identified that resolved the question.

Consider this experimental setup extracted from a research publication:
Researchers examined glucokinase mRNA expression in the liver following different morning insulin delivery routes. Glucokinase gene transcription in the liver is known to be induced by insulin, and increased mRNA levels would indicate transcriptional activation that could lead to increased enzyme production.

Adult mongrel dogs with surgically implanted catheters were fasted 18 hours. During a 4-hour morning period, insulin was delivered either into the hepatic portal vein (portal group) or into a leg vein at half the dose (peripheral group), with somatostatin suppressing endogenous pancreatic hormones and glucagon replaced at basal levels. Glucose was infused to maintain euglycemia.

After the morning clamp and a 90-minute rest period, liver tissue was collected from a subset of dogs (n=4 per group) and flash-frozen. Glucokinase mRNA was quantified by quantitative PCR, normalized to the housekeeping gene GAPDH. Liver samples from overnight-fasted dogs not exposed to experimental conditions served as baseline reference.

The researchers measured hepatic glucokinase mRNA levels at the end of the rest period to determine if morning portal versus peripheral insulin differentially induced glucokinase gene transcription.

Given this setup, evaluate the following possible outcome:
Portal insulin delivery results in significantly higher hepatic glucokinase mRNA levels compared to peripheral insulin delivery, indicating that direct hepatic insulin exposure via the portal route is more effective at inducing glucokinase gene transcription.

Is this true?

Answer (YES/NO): YES